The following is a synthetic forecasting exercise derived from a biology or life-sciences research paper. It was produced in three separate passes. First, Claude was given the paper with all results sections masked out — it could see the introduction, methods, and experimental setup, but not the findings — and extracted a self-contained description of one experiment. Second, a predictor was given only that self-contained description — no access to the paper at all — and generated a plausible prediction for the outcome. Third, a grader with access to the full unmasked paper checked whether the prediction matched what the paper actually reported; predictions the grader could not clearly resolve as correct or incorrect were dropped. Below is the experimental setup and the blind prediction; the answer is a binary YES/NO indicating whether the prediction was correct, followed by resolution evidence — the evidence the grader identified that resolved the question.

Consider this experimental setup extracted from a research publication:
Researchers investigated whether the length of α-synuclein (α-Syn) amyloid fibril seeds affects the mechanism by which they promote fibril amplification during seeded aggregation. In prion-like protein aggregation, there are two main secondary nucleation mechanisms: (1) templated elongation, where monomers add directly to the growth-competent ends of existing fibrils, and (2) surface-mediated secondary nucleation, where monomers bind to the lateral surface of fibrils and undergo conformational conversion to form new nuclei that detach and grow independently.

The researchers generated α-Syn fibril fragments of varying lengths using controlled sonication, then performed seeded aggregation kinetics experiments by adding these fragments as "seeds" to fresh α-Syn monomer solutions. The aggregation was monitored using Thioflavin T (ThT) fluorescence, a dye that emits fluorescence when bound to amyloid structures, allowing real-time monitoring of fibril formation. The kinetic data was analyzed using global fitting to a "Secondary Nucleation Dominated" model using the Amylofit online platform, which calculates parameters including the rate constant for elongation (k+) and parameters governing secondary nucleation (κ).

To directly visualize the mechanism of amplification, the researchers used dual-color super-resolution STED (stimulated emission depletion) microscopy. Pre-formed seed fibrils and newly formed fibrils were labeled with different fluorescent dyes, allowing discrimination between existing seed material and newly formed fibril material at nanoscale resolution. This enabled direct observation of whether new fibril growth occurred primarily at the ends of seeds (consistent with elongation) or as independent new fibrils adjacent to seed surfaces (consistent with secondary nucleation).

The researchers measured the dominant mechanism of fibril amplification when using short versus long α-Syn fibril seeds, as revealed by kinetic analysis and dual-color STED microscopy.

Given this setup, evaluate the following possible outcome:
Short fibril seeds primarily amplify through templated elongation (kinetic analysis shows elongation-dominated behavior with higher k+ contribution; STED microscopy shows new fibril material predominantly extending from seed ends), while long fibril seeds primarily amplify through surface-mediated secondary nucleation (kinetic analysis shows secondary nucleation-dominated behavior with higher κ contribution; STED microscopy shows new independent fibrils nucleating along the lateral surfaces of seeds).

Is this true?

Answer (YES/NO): NO